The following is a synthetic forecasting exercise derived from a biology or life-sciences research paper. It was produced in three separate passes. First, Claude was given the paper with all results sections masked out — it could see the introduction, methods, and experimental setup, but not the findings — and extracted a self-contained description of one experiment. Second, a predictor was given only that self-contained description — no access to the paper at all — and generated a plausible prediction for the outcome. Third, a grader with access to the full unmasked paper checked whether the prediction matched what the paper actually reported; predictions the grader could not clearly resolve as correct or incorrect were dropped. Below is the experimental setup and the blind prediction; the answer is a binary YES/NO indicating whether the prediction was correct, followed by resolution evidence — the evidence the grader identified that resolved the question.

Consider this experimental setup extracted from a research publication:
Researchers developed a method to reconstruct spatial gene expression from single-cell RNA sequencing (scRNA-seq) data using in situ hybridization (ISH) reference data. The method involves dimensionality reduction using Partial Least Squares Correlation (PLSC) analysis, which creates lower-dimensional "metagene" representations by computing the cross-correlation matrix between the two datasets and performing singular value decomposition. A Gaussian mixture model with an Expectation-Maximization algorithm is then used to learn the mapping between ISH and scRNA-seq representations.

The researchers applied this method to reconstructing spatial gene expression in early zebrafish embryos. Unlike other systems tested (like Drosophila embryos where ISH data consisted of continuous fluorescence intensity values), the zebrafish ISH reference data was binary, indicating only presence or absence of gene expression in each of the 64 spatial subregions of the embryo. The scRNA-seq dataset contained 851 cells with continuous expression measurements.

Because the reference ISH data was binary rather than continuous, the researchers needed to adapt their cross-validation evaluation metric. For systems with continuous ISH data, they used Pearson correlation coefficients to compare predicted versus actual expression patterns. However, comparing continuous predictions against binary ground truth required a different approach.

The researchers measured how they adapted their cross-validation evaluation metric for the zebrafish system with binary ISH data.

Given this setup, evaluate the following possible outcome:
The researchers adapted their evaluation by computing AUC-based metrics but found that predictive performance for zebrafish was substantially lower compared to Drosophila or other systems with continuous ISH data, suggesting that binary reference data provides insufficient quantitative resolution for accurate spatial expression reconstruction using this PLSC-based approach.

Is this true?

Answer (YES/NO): NO